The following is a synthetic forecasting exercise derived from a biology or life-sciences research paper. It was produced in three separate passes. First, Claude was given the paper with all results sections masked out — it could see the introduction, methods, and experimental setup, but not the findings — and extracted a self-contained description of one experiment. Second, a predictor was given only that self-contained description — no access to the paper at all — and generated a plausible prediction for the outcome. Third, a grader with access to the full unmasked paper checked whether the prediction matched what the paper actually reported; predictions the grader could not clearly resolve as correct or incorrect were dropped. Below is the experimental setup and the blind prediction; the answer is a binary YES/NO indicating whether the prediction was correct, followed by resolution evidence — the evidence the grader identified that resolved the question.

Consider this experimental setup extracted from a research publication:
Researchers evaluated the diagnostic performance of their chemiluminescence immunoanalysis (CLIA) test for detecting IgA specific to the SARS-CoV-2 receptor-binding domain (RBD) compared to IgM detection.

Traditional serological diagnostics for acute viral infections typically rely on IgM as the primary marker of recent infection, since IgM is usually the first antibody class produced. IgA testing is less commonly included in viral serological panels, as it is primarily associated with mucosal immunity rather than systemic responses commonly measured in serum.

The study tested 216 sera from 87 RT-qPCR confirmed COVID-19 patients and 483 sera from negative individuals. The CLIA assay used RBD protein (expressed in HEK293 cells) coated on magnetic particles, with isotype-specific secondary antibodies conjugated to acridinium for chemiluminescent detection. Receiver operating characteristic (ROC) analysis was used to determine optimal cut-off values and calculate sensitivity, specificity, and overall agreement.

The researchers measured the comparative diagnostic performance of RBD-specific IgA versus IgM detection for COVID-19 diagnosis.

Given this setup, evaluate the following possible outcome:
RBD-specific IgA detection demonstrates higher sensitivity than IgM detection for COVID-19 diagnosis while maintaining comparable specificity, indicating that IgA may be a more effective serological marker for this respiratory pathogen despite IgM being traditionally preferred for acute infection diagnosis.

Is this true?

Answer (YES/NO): YES